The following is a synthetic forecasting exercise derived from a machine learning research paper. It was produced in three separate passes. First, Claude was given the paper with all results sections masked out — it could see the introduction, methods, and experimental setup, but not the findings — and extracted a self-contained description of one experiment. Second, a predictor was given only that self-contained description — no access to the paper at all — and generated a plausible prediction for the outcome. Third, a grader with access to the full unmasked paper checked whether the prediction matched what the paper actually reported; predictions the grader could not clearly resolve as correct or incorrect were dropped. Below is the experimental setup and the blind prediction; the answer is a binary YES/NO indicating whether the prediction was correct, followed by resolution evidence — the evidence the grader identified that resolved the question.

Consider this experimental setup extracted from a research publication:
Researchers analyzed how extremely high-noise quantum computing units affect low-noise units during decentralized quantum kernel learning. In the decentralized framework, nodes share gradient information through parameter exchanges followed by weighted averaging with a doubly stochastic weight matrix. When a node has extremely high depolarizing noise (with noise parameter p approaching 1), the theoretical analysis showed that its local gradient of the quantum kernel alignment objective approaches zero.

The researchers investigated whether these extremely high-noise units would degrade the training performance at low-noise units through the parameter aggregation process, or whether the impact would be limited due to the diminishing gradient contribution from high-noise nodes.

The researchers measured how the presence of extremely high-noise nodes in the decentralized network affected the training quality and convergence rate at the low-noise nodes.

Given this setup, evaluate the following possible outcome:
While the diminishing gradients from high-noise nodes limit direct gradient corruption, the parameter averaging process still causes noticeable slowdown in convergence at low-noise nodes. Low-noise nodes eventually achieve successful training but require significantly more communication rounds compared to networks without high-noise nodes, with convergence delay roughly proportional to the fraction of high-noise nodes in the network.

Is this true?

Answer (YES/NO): NO